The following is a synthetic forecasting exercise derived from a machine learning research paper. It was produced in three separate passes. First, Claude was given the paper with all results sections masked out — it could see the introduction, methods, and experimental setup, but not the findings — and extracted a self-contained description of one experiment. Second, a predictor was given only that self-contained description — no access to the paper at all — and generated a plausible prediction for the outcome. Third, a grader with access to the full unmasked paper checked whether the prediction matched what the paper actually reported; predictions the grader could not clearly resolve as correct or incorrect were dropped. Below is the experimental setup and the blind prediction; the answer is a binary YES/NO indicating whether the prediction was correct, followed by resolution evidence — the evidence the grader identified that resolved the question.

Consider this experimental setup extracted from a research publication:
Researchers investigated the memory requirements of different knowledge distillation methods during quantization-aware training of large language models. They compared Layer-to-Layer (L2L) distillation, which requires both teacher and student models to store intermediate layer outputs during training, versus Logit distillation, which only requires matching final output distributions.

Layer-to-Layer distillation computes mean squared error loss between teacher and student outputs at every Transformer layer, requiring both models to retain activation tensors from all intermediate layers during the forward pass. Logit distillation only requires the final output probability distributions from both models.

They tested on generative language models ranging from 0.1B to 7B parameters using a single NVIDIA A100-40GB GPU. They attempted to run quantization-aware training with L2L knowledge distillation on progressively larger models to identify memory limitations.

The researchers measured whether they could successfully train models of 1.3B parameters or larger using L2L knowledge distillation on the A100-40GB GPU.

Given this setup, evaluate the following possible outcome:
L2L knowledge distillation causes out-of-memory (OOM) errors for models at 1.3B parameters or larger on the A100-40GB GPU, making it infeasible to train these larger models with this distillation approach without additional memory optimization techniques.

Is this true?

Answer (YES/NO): NO